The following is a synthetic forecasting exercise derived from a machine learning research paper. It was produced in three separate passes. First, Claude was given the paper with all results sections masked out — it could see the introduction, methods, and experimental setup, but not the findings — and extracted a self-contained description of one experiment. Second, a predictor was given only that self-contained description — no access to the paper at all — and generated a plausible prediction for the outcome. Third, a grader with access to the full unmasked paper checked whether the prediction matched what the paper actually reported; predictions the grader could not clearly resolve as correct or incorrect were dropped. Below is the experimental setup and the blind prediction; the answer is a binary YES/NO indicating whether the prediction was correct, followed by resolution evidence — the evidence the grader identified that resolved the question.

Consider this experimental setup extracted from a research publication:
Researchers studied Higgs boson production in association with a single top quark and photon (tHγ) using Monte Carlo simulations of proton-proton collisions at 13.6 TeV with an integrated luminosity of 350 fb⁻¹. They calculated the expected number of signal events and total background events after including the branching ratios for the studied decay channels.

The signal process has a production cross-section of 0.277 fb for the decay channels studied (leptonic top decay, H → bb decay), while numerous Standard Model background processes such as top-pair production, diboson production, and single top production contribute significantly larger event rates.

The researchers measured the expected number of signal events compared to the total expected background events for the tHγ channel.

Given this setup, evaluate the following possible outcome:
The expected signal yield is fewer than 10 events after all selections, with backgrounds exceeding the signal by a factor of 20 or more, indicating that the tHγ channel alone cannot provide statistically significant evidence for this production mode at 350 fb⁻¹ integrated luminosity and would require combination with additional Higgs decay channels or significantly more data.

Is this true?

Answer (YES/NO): NO